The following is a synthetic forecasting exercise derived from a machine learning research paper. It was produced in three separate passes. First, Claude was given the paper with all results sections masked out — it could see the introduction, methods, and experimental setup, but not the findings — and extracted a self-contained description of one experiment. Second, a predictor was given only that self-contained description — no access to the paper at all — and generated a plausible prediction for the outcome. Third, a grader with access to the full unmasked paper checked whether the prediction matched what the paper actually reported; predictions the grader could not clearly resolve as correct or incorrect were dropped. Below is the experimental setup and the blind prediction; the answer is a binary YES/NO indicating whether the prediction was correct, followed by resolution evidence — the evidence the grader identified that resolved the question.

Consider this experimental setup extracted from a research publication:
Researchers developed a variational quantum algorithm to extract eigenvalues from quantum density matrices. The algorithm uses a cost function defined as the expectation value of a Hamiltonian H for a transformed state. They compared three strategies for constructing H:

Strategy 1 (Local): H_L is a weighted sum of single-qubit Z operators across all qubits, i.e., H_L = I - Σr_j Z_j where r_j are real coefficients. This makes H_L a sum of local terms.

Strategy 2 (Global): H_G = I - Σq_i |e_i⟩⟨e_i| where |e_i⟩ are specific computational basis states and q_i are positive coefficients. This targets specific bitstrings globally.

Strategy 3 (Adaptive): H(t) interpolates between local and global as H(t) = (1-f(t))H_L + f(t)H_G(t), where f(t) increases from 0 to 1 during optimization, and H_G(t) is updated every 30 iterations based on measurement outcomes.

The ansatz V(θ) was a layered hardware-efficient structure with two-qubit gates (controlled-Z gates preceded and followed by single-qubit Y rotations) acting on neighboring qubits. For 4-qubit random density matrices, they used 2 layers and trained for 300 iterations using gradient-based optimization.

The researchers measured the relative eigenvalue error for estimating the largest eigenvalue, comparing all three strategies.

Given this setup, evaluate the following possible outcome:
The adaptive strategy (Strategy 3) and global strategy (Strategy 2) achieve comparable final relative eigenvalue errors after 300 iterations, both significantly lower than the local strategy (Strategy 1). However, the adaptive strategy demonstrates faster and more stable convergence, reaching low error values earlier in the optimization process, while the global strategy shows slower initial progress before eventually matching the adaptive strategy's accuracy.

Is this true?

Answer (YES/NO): NO